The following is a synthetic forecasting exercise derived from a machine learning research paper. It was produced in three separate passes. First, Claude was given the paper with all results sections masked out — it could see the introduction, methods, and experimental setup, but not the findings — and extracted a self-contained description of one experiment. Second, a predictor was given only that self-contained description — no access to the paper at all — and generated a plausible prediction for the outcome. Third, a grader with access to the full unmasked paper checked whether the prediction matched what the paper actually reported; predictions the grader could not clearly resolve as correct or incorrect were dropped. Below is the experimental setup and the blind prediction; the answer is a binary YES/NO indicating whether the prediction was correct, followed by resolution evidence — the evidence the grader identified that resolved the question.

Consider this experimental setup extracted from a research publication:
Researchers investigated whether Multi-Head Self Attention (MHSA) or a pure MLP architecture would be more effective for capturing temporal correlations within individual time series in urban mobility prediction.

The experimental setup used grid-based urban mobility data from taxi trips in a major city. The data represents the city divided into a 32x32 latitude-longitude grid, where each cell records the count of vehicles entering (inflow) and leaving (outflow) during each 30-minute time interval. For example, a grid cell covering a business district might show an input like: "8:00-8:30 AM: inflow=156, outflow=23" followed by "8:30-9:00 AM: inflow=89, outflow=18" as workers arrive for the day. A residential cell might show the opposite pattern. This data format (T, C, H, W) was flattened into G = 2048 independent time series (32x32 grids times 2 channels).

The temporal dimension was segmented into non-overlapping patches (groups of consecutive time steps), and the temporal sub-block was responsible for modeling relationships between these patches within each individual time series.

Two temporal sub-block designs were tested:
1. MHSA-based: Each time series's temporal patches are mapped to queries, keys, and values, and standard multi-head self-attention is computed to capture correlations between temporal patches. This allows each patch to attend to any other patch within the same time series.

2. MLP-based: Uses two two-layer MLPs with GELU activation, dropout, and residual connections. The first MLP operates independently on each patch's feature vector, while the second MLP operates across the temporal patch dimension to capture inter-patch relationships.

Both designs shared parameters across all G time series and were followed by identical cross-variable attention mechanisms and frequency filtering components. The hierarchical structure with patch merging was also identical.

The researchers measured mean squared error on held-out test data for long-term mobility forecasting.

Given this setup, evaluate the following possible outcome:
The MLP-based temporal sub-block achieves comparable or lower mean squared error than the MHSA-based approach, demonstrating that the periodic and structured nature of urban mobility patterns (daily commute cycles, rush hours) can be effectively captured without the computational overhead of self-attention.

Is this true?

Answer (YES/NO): NO